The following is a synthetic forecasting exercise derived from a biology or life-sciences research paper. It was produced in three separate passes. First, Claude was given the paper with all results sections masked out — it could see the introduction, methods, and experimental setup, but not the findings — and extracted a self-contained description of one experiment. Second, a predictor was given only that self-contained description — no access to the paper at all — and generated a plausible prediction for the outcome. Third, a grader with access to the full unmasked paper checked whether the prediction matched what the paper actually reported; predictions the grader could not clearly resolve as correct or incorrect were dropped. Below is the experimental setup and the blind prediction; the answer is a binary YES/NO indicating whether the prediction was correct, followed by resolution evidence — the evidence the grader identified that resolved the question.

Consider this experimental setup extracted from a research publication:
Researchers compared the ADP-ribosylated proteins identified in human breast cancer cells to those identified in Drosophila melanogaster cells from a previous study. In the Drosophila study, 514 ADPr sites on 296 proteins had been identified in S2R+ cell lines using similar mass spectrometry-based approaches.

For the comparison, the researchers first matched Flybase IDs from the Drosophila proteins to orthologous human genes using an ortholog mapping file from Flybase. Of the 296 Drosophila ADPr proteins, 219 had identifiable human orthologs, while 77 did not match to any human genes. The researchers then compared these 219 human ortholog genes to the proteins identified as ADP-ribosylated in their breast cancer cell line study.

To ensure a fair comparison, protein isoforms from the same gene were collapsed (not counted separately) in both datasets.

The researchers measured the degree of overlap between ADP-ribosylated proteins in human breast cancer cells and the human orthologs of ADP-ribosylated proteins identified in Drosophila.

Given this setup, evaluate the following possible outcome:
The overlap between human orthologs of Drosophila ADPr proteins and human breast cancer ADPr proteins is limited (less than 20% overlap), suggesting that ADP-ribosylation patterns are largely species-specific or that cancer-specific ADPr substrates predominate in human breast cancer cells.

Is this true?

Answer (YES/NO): NO